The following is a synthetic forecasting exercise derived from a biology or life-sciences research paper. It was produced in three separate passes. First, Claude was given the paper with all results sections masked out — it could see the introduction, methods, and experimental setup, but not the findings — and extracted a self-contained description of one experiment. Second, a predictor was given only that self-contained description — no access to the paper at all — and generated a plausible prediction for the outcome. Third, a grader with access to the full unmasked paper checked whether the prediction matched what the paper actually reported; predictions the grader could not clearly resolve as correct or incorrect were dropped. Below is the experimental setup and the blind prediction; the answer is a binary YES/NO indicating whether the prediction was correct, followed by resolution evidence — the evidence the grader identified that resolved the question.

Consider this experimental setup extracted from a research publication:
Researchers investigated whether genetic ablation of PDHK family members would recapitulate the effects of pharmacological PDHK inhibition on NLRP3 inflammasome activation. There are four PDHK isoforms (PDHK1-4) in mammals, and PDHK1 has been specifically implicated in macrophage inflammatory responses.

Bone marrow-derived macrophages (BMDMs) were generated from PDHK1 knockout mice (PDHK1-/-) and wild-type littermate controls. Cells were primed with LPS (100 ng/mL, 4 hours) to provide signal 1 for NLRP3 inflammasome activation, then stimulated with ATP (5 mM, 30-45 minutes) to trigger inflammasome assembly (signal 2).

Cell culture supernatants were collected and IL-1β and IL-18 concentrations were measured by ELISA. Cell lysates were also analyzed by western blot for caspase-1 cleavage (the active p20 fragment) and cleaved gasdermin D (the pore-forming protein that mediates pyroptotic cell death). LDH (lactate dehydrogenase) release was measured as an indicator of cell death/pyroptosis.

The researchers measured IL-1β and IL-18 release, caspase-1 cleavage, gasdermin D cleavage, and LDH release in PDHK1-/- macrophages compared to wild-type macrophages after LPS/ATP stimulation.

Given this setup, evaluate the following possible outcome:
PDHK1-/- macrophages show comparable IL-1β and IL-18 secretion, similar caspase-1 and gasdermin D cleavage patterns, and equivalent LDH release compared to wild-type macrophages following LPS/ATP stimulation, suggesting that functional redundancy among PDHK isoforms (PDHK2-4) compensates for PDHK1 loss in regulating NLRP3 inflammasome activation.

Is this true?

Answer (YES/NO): NO